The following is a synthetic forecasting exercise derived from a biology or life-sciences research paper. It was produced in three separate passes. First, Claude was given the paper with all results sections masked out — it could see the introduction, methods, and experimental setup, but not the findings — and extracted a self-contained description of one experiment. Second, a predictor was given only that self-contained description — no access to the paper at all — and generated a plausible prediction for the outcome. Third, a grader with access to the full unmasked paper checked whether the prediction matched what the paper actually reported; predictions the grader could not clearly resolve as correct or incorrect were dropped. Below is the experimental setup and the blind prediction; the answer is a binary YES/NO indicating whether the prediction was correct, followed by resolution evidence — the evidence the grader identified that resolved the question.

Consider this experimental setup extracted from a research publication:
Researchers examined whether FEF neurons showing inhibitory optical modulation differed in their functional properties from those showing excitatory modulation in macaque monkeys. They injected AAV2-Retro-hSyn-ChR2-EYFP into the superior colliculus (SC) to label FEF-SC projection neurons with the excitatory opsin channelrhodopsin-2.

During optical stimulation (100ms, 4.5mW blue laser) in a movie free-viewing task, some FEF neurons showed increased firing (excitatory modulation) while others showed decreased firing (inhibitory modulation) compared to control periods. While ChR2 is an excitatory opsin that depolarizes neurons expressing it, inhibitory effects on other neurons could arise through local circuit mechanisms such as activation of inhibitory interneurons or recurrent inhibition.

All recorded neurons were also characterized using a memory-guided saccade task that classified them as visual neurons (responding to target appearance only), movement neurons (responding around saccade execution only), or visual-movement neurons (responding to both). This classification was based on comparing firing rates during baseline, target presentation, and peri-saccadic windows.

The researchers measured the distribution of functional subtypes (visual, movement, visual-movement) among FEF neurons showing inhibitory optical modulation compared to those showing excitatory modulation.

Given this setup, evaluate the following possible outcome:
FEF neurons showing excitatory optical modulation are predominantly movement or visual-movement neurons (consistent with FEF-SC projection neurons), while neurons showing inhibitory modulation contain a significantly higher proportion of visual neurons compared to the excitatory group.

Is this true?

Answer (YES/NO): NO